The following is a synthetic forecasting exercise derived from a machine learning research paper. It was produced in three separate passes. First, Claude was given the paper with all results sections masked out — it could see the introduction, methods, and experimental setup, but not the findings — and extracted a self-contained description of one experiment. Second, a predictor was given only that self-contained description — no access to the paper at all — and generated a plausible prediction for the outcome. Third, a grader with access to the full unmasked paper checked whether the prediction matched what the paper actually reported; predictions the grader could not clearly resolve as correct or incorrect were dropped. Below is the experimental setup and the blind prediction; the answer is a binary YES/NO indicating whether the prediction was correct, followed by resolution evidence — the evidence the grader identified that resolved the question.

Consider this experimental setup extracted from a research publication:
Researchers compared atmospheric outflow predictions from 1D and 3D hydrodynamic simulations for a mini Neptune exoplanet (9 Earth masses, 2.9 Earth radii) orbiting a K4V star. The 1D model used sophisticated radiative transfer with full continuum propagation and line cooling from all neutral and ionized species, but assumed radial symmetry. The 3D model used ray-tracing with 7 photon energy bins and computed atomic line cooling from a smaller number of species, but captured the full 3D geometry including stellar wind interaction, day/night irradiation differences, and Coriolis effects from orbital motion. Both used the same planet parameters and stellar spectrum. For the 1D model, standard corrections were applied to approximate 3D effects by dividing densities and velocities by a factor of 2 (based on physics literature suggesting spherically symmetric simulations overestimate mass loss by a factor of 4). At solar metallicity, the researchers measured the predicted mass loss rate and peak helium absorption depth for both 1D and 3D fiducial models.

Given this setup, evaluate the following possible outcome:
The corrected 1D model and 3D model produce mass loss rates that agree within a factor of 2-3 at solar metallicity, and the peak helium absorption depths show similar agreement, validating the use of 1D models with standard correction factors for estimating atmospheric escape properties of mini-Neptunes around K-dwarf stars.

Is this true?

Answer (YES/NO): NO